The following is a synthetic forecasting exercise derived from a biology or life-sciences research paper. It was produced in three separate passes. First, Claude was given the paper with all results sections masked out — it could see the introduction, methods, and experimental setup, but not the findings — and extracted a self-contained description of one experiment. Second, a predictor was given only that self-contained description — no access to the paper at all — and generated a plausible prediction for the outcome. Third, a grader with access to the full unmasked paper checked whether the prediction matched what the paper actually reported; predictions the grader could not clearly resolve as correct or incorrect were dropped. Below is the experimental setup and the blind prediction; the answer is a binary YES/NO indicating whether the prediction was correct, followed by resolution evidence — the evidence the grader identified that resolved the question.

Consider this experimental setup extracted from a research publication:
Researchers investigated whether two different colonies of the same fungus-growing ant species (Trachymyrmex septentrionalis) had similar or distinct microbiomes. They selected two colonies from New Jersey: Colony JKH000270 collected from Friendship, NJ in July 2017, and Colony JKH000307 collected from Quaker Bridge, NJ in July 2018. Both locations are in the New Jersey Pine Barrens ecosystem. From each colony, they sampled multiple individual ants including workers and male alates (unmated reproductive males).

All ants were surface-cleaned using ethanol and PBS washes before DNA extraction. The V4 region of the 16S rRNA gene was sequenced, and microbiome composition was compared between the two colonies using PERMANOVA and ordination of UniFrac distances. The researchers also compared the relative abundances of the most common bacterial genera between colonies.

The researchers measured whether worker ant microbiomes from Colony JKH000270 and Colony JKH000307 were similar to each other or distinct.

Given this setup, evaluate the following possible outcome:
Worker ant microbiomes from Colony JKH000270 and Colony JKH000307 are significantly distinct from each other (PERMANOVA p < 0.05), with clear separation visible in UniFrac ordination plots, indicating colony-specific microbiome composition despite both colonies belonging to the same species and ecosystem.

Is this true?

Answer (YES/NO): NO